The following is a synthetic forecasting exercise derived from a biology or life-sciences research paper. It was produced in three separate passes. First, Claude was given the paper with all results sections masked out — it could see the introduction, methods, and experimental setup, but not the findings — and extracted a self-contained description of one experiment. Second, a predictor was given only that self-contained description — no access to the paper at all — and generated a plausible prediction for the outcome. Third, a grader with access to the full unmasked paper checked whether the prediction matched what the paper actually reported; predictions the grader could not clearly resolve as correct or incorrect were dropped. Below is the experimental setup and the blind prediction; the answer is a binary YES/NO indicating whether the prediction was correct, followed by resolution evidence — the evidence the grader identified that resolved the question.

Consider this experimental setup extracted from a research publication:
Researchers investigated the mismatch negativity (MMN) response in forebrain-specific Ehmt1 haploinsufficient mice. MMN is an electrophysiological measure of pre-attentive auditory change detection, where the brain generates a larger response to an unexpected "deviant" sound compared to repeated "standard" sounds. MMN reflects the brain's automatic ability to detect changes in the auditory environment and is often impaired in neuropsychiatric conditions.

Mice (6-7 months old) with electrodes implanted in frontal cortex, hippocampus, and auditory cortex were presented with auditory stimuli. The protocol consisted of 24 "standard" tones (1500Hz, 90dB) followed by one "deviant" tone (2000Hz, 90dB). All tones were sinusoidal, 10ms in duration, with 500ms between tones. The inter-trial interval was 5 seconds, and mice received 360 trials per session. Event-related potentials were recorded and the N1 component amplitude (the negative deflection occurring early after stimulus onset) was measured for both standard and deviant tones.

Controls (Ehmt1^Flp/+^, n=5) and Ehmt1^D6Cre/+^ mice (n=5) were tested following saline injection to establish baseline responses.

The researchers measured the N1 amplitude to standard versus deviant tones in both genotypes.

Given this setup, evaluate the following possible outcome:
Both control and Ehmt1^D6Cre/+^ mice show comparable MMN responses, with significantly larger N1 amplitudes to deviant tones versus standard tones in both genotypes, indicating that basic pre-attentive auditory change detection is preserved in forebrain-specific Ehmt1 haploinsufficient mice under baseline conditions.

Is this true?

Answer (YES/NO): NO